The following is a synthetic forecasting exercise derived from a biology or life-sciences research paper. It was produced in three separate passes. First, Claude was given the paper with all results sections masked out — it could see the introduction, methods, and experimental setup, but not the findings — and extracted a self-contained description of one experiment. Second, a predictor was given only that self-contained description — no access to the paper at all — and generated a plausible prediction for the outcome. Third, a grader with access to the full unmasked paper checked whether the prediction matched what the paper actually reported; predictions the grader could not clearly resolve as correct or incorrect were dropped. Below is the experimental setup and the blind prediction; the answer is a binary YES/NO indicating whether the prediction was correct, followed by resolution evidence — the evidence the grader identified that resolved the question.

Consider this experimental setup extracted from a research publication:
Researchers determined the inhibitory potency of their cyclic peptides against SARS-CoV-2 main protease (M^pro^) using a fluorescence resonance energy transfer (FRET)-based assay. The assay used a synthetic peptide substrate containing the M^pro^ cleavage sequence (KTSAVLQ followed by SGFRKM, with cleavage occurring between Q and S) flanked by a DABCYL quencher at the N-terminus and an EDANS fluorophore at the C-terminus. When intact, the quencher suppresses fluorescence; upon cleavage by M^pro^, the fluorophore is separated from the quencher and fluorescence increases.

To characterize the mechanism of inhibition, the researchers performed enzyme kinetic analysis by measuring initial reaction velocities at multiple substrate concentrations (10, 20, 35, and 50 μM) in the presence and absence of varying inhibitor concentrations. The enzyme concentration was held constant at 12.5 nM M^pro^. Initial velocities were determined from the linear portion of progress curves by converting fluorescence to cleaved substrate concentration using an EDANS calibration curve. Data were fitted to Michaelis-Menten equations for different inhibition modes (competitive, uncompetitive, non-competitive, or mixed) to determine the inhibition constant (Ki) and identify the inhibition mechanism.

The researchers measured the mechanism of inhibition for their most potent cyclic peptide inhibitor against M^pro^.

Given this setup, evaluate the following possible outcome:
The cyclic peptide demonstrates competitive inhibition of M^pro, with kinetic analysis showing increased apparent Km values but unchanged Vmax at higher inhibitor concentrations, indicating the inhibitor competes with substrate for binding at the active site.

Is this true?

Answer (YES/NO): YES